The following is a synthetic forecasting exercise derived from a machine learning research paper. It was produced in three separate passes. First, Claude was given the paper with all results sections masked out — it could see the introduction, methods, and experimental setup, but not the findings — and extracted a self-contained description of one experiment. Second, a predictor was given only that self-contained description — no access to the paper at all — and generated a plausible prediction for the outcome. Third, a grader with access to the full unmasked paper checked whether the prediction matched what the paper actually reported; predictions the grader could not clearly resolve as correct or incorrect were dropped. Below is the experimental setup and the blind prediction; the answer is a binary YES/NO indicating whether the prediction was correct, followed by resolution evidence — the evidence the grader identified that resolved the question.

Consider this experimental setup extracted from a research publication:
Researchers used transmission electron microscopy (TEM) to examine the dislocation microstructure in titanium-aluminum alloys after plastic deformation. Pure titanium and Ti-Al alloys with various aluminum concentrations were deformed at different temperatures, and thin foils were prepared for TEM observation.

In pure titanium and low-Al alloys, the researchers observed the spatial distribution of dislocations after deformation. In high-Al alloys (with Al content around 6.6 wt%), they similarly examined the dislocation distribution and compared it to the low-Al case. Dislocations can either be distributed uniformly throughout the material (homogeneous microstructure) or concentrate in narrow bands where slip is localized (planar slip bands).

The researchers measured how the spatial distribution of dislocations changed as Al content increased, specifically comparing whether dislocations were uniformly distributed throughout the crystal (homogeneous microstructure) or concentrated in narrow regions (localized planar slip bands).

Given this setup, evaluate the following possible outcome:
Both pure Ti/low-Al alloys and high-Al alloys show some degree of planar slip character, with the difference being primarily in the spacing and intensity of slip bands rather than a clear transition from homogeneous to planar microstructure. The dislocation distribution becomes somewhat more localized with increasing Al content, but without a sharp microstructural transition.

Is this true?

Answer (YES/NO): NO